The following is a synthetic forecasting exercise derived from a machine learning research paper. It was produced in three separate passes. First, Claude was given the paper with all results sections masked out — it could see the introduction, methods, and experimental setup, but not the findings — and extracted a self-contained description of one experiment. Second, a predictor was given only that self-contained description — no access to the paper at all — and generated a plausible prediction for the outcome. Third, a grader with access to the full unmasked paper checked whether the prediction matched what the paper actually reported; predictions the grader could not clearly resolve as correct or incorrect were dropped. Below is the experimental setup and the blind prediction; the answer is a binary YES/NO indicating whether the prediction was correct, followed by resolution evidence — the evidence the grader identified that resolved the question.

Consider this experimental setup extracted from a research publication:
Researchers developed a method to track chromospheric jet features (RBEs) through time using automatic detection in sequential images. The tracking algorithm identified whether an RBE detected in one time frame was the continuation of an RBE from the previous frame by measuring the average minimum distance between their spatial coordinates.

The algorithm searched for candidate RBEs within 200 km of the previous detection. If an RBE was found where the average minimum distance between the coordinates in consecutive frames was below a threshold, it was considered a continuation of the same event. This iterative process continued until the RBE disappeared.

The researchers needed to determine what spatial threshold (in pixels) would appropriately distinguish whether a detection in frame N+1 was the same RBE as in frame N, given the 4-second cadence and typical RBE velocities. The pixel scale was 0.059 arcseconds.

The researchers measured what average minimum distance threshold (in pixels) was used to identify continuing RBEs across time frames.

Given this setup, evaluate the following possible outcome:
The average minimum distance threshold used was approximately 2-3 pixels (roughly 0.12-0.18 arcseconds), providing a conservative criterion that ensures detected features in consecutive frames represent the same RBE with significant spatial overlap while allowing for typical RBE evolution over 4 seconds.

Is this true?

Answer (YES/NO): NO